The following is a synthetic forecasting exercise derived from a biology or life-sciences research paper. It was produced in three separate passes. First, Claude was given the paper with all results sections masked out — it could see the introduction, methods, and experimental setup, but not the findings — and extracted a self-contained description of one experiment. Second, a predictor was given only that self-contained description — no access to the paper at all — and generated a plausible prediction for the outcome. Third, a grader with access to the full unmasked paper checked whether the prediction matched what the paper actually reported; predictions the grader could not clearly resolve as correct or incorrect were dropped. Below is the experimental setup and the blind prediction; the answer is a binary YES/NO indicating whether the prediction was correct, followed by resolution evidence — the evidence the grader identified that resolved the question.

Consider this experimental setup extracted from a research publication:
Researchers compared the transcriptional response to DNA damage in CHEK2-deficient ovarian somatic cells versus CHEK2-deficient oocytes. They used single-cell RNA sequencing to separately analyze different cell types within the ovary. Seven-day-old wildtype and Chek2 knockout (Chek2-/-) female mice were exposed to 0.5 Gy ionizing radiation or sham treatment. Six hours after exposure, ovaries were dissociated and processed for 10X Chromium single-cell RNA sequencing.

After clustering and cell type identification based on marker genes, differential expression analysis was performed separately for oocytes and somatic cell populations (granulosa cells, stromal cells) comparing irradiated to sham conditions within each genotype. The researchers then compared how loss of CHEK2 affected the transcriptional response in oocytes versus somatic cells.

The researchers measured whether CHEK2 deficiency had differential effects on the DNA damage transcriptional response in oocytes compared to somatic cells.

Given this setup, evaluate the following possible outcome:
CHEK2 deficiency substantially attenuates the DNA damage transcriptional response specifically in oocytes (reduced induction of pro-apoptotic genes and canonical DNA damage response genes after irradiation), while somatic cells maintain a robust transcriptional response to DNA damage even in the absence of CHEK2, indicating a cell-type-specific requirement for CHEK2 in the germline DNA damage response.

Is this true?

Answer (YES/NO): NO